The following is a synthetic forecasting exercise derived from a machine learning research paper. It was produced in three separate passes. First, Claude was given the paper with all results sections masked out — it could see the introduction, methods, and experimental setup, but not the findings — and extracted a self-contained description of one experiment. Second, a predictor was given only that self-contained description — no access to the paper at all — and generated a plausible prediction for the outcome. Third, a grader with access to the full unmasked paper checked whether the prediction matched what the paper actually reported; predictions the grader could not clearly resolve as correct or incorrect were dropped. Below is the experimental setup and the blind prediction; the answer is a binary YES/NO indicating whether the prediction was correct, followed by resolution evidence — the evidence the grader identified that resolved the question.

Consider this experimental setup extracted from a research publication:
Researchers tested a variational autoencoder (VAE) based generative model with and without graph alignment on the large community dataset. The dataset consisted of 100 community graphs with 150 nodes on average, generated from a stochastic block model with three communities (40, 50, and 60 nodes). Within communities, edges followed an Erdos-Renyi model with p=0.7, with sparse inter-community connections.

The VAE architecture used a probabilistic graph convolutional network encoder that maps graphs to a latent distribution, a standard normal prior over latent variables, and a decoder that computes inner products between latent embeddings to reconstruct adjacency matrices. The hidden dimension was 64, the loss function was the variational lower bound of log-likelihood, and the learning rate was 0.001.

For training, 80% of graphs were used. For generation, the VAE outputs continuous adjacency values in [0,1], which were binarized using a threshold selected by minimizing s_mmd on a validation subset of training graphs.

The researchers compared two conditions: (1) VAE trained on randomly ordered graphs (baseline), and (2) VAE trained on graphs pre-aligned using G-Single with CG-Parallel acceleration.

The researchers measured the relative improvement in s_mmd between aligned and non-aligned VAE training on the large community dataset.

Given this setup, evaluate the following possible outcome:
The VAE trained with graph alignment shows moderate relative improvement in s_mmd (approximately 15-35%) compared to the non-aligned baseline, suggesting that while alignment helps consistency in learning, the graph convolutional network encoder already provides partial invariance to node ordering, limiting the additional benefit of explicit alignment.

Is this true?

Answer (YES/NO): NO